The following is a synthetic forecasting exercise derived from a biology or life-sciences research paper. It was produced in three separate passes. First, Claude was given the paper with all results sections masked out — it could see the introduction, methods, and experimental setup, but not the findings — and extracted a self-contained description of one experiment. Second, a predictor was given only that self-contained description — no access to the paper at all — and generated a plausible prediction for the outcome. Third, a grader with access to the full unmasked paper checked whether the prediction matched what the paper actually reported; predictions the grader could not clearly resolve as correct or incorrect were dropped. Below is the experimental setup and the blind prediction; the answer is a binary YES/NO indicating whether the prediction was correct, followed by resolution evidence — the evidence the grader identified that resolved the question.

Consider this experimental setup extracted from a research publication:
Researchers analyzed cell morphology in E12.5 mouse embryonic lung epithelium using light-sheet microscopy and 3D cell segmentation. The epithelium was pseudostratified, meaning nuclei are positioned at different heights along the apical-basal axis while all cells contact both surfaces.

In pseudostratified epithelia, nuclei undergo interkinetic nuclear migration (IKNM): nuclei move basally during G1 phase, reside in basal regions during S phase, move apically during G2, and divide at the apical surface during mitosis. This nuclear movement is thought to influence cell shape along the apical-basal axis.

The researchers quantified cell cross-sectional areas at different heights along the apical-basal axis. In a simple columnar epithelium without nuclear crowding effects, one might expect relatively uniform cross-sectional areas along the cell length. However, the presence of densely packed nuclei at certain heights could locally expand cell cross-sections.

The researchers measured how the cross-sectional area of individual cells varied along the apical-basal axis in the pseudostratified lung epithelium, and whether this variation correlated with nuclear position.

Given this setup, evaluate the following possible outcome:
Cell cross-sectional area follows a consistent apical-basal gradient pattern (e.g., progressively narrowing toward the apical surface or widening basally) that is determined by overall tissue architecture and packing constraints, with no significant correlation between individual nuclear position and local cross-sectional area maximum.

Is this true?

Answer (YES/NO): NO